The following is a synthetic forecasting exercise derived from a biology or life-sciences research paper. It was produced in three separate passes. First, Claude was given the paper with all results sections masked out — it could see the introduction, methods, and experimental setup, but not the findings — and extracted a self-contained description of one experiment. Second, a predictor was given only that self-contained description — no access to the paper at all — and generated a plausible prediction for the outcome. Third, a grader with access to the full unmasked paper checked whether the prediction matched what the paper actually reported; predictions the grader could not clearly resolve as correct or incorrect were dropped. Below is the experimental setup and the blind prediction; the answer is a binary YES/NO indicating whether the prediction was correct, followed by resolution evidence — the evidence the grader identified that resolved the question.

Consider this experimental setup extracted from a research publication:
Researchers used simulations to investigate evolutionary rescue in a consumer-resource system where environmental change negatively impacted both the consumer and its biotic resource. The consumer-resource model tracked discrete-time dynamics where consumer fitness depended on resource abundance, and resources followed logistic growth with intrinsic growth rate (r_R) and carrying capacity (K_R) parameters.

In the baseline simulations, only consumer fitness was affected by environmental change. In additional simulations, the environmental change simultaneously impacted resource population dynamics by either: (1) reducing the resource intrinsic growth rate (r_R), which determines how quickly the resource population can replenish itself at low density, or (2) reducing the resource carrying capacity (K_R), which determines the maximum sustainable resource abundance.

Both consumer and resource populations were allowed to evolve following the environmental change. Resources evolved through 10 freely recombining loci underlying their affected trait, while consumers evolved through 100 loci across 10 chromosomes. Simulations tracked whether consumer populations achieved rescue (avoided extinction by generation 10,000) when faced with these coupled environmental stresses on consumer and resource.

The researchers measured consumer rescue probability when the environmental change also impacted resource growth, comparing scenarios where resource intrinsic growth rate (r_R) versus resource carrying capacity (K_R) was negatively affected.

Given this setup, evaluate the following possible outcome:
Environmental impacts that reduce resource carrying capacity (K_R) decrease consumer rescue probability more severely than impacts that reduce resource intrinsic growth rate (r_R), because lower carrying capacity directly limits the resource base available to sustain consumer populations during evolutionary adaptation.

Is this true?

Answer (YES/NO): YES